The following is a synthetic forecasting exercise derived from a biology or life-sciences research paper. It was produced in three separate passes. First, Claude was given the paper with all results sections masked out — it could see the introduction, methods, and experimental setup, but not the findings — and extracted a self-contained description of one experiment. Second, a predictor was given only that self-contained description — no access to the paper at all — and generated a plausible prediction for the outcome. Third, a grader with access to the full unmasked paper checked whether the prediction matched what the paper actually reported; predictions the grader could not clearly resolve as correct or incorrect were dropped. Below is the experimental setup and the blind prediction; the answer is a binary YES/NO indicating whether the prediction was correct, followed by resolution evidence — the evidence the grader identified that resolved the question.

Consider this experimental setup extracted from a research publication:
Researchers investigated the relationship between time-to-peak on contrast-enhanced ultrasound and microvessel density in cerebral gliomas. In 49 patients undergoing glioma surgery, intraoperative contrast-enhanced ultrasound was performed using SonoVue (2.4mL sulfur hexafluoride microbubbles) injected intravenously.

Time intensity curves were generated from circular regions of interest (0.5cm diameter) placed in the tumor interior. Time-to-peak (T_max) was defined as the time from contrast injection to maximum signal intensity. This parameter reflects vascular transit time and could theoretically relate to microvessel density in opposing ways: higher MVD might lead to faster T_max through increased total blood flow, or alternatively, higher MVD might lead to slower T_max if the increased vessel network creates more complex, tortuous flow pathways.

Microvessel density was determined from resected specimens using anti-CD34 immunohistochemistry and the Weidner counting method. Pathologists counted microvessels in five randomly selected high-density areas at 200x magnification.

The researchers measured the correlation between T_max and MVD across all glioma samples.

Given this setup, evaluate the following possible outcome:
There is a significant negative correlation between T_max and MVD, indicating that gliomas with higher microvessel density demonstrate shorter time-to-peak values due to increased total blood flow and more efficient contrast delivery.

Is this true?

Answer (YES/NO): YES